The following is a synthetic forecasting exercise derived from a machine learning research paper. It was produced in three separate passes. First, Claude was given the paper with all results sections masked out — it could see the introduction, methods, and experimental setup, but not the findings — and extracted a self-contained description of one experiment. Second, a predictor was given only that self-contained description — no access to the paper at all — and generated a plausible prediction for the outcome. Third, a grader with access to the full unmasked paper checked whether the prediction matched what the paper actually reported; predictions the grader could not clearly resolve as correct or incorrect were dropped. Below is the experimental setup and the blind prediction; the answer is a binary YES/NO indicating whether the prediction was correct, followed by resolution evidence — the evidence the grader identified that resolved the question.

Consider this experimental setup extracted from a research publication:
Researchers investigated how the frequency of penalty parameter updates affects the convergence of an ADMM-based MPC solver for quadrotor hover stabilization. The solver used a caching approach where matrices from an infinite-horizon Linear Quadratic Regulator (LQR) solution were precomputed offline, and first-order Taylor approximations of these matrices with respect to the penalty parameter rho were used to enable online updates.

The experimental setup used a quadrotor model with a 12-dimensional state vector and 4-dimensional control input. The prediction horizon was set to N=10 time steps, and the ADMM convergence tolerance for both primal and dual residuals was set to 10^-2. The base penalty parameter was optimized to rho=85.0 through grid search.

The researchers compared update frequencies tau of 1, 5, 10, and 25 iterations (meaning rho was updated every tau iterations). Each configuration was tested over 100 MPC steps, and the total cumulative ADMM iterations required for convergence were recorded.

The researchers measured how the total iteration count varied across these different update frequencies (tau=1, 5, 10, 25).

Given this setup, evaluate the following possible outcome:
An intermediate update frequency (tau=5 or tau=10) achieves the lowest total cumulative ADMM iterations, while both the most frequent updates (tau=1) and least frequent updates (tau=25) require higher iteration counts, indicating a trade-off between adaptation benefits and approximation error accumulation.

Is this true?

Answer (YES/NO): NO